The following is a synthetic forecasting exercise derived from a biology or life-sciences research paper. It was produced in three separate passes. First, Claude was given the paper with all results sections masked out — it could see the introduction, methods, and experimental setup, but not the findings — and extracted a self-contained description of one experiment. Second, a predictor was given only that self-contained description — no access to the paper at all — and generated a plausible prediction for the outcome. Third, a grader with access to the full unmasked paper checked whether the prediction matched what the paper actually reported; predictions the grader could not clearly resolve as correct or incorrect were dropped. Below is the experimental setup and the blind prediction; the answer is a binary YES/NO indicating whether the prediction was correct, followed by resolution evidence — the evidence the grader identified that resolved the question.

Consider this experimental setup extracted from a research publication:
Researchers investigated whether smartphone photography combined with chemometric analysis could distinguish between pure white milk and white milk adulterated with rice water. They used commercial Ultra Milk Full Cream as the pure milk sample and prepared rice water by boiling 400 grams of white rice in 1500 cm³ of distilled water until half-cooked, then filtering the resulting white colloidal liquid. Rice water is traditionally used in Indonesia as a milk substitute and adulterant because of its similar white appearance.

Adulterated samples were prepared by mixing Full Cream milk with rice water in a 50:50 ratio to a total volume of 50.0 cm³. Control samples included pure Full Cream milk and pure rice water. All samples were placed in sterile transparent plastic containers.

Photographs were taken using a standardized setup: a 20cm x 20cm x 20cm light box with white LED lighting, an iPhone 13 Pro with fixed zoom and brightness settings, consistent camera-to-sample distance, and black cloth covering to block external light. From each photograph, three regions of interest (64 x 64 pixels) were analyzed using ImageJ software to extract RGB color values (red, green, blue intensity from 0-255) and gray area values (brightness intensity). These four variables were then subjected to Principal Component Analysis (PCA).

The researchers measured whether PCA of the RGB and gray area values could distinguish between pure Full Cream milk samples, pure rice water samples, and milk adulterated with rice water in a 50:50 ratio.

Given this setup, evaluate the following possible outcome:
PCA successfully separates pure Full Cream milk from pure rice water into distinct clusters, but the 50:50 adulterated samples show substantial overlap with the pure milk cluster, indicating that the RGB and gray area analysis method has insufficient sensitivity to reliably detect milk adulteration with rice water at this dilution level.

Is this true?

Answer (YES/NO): NO